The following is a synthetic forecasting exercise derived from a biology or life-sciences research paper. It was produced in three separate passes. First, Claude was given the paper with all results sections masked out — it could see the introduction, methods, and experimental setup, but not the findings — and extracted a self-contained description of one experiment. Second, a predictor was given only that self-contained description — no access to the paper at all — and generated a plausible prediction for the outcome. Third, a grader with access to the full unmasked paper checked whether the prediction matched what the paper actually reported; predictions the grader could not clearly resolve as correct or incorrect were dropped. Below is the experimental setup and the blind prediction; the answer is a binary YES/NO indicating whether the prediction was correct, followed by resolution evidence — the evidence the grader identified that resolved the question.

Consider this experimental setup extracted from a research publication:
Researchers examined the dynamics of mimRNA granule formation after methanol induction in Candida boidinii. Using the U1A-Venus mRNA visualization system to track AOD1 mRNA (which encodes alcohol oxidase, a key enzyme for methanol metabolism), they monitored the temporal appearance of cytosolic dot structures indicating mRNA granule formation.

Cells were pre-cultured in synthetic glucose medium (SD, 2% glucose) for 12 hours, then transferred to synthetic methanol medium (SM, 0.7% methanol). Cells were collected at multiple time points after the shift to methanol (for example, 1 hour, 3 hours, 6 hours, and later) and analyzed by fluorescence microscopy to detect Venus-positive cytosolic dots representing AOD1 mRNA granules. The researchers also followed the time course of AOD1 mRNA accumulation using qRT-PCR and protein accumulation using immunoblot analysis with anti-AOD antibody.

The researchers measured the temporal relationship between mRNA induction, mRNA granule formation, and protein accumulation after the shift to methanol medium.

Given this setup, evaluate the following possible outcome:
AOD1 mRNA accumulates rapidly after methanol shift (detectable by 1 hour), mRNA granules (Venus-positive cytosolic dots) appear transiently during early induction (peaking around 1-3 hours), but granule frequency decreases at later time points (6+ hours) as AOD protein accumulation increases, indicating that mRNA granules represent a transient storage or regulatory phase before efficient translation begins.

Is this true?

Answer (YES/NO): NO